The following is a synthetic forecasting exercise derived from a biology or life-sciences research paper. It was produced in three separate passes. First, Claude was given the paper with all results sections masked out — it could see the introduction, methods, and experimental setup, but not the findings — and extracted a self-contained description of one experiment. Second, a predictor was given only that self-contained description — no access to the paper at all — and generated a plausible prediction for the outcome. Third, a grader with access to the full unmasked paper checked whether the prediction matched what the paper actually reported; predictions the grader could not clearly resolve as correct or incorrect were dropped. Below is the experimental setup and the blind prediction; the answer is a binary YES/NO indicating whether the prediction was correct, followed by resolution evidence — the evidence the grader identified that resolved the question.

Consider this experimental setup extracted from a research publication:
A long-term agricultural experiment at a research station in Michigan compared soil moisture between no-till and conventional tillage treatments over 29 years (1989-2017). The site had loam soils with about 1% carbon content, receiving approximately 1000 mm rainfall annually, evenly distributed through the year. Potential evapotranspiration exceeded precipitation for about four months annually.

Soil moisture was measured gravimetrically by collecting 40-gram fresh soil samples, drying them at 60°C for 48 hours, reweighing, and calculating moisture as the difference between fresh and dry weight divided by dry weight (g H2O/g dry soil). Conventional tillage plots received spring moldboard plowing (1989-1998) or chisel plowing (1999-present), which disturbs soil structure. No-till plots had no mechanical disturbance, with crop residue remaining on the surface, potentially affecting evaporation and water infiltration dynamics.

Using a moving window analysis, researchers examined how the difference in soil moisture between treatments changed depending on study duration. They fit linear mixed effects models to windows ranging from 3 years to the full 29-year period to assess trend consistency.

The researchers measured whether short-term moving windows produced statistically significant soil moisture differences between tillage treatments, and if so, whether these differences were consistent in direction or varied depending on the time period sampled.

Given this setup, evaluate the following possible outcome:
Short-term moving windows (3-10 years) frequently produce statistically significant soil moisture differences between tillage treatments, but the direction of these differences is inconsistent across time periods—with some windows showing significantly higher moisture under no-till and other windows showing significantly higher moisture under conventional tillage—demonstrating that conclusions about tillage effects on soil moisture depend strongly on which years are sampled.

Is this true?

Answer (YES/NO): YES